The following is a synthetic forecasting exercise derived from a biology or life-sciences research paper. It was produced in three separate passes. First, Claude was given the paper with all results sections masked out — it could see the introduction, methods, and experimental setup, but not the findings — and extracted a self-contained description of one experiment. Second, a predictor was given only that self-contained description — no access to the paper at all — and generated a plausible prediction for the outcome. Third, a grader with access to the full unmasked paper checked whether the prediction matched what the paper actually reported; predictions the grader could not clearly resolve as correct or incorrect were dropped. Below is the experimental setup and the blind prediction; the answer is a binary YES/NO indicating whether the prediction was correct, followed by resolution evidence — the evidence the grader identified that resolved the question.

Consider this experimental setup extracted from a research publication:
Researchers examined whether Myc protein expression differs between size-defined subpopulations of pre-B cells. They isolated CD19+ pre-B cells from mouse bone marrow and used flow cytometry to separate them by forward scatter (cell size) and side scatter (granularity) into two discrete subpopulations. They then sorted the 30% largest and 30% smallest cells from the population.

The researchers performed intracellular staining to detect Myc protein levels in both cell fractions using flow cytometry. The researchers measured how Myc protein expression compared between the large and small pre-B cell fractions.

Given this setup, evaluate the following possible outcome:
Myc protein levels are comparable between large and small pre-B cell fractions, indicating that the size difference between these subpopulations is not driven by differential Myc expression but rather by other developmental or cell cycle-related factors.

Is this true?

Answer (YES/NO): NO